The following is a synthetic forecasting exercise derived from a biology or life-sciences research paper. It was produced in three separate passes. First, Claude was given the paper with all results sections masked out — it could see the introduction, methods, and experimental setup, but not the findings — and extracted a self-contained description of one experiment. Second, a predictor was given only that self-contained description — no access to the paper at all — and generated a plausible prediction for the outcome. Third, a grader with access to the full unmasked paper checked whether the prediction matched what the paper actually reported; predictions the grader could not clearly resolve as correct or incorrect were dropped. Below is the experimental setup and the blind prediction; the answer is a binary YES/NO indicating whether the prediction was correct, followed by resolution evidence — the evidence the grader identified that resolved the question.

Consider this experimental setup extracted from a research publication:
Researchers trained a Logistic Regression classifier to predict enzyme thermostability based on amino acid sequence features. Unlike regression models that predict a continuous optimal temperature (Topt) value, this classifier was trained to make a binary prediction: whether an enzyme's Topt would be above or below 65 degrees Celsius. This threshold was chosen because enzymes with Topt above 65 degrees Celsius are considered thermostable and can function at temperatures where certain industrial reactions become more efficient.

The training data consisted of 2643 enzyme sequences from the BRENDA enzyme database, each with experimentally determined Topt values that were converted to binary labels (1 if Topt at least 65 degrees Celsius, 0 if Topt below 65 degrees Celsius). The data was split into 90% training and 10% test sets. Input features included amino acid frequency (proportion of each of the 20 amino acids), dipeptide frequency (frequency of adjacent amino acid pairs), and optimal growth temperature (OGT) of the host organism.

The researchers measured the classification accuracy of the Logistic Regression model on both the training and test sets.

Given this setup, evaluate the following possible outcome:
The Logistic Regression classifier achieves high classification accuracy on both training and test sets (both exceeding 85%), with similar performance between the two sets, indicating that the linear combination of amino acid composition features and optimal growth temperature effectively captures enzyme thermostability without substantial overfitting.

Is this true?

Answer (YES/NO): YES